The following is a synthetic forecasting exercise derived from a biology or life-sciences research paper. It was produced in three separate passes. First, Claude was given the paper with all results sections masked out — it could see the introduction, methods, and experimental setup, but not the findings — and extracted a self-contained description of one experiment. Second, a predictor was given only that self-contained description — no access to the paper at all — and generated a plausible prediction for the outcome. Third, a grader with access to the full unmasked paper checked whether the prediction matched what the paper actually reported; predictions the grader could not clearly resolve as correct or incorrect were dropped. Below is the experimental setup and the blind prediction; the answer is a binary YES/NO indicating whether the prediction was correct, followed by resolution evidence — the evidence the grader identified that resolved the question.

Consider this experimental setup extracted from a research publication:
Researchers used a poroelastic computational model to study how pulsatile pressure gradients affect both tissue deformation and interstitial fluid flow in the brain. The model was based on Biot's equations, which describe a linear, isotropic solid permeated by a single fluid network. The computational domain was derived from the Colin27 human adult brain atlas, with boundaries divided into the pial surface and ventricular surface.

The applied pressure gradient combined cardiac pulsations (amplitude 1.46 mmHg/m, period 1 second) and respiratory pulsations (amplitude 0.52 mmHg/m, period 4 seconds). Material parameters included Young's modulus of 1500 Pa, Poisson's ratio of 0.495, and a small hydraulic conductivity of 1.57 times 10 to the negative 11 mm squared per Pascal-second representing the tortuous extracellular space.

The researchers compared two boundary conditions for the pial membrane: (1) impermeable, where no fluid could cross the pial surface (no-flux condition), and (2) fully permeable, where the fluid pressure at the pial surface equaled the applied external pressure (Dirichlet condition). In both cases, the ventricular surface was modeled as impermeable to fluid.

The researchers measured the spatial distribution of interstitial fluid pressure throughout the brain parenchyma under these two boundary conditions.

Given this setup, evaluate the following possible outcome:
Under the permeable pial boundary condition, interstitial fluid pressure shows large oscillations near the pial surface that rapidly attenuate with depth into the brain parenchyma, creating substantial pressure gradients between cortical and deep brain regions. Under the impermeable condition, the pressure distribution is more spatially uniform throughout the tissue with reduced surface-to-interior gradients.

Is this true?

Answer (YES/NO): YES